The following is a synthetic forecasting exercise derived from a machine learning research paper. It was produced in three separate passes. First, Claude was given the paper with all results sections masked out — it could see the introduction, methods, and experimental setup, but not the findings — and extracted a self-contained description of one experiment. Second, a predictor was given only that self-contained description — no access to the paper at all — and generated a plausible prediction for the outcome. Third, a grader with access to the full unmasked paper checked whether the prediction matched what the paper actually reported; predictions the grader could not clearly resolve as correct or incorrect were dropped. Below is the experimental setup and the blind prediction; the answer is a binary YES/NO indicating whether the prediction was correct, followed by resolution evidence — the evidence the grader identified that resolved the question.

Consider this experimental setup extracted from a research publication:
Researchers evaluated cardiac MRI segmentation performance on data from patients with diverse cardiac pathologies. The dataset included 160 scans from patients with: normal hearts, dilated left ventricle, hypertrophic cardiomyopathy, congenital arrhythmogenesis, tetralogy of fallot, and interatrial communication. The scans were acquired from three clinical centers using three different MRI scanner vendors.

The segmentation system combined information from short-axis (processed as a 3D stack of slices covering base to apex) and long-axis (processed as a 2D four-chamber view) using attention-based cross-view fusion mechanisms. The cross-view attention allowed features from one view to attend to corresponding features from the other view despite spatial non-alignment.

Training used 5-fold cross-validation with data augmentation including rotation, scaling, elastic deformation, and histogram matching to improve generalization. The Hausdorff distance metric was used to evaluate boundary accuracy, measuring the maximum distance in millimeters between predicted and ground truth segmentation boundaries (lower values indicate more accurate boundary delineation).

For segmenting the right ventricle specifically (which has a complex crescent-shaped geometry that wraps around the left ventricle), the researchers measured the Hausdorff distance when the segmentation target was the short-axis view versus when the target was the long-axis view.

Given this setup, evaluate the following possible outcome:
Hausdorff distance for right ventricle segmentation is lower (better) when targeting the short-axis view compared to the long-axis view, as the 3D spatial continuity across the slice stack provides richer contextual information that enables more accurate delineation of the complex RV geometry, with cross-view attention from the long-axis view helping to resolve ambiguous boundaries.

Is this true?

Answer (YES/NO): NO